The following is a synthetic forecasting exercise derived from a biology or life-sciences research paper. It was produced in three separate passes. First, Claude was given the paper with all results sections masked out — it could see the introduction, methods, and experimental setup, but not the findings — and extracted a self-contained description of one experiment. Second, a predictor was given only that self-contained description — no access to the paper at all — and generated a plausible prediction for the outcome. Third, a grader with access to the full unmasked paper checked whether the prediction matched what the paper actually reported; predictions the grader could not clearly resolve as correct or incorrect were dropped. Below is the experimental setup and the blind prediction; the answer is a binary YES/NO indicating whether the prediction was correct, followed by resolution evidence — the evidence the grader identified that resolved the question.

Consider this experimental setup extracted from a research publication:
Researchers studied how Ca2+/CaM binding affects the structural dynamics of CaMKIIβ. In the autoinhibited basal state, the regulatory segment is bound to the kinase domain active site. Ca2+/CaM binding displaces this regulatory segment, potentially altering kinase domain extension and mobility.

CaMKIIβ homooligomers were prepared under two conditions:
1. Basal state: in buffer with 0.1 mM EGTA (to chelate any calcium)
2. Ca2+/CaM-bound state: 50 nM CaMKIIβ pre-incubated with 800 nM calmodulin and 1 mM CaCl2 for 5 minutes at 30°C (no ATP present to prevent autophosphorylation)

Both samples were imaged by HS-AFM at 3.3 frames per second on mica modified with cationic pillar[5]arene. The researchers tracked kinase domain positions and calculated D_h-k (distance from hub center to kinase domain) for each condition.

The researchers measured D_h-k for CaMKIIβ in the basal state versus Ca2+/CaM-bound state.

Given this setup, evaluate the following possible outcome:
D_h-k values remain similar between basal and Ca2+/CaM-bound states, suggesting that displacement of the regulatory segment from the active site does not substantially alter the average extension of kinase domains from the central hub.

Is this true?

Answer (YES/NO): NO